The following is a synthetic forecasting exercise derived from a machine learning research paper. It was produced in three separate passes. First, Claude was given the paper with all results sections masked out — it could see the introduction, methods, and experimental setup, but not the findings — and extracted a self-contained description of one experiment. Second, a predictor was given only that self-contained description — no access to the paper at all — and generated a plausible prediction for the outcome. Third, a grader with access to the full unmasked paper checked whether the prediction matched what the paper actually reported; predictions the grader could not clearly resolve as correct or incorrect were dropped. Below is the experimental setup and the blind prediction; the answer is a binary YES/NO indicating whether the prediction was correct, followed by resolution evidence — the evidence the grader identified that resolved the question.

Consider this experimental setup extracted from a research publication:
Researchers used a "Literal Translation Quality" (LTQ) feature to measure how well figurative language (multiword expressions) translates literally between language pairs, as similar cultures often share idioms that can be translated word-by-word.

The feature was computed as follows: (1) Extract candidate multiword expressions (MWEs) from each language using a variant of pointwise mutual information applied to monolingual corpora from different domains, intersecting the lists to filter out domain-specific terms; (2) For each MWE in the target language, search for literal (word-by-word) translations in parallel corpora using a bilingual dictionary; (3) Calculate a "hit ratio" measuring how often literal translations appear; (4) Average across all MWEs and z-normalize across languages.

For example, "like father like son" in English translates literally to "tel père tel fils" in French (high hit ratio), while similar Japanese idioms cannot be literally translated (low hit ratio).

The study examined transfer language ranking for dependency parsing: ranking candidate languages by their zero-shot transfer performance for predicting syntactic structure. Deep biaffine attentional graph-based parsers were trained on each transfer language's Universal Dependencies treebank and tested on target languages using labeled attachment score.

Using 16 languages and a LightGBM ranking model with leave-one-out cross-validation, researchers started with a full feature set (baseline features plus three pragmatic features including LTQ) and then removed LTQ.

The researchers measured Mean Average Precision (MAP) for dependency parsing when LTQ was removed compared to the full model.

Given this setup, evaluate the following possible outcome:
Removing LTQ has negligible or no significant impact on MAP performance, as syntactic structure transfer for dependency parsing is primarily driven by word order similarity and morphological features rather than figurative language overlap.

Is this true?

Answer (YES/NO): NO